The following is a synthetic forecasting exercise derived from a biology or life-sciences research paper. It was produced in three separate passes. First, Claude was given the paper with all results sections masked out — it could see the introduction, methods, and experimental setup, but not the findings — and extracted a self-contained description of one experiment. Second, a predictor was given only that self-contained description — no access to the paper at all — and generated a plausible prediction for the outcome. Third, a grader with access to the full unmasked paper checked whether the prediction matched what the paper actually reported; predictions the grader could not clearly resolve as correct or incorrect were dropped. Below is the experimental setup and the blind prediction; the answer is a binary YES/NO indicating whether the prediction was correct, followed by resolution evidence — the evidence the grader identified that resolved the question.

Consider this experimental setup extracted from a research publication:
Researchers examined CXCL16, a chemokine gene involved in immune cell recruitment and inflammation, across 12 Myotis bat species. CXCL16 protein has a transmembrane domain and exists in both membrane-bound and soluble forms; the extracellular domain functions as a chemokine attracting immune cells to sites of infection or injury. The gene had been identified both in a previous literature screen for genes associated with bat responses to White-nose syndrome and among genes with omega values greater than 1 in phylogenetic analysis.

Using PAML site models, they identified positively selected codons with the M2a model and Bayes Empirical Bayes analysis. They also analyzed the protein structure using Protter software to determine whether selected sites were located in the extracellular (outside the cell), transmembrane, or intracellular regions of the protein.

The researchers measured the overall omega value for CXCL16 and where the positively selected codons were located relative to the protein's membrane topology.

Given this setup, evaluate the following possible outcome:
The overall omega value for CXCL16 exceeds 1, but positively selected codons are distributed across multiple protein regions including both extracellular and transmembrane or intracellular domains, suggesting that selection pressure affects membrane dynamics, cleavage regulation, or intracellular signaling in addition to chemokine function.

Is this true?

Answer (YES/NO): NO